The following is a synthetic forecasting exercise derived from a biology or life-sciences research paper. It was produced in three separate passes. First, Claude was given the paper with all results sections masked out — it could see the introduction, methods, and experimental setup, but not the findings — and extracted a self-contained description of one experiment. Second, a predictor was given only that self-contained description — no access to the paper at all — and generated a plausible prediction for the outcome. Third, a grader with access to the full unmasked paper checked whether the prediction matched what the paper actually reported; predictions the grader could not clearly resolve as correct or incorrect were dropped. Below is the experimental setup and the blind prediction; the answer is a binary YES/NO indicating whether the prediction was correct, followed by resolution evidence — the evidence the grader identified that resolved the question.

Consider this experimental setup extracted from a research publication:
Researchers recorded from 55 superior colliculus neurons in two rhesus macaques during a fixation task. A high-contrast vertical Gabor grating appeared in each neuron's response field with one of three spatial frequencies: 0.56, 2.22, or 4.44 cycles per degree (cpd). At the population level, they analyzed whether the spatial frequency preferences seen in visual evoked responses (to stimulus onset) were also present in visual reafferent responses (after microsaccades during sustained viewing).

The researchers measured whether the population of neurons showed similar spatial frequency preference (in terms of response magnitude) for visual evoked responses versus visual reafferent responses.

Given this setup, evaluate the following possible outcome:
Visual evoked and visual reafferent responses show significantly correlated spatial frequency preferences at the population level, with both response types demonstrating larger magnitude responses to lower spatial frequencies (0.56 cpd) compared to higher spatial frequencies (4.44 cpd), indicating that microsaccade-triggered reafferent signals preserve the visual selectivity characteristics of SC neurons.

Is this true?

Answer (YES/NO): YES